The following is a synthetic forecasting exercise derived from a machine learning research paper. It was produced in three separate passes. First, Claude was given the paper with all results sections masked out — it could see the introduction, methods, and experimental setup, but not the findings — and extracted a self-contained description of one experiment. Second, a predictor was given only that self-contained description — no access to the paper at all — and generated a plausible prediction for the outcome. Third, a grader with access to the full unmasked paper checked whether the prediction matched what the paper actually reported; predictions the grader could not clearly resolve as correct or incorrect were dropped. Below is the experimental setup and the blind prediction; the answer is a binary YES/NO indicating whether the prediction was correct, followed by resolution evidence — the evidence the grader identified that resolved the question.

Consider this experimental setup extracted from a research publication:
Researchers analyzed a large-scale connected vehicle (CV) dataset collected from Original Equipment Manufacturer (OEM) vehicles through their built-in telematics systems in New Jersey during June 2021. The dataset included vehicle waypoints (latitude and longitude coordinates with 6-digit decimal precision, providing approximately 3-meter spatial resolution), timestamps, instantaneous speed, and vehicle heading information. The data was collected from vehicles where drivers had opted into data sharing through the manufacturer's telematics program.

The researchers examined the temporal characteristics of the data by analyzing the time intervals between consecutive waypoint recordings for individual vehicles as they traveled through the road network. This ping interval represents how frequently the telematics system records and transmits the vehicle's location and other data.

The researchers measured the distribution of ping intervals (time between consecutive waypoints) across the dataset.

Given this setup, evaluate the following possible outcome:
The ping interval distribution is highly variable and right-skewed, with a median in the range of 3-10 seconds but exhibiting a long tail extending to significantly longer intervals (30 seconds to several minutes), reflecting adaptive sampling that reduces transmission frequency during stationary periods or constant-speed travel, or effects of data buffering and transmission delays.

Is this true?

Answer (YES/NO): NO